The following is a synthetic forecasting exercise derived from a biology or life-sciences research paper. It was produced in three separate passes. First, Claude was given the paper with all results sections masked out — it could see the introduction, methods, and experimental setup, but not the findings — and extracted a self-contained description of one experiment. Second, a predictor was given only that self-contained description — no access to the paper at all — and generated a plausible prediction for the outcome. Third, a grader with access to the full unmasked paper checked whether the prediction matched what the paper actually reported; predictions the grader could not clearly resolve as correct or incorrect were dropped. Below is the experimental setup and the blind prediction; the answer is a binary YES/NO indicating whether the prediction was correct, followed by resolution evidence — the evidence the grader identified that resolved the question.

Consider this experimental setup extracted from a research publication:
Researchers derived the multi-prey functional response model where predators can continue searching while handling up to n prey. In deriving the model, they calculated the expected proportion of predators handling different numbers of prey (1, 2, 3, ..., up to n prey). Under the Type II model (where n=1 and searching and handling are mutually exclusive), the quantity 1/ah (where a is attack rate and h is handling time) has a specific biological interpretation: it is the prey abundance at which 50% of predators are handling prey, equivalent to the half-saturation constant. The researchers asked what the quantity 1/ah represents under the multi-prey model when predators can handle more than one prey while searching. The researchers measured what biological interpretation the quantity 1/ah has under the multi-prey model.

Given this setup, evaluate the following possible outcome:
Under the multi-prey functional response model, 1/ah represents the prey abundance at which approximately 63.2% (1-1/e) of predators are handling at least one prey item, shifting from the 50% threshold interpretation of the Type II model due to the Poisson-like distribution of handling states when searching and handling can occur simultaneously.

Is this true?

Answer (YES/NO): NO